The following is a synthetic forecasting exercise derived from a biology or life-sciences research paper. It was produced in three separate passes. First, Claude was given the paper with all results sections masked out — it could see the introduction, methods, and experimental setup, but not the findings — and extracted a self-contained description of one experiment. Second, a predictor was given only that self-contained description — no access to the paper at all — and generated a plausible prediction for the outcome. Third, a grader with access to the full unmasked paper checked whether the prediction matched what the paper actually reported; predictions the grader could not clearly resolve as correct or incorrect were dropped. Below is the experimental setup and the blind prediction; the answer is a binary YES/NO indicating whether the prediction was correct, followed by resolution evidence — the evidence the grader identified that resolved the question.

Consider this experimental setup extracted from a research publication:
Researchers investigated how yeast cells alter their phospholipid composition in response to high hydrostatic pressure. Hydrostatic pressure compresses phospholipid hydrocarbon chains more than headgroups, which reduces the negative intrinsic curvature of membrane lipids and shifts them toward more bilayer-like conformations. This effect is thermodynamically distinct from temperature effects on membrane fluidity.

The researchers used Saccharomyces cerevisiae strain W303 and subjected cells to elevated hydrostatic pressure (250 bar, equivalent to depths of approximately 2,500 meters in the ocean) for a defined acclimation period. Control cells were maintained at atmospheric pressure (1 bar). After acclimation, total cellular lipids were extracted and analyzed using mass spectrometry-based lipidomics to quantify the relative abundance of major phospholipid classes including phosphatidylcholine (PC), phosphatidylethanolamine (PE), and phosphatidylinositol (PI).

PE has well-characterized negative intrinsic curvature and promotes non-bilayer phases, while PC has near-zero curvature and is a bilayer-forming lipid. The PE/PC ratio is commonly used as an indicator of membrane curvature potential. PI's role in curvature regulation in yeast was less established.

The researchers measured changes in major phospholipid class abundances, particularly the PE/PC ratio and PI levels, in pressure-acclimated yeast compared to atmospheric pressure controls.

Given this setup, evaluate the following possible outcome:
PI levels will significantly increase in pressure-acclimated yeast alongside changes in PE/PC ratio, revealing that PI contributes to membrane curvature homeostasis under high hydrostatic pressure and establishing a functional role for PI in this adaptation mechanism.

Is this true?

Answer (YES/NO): YES